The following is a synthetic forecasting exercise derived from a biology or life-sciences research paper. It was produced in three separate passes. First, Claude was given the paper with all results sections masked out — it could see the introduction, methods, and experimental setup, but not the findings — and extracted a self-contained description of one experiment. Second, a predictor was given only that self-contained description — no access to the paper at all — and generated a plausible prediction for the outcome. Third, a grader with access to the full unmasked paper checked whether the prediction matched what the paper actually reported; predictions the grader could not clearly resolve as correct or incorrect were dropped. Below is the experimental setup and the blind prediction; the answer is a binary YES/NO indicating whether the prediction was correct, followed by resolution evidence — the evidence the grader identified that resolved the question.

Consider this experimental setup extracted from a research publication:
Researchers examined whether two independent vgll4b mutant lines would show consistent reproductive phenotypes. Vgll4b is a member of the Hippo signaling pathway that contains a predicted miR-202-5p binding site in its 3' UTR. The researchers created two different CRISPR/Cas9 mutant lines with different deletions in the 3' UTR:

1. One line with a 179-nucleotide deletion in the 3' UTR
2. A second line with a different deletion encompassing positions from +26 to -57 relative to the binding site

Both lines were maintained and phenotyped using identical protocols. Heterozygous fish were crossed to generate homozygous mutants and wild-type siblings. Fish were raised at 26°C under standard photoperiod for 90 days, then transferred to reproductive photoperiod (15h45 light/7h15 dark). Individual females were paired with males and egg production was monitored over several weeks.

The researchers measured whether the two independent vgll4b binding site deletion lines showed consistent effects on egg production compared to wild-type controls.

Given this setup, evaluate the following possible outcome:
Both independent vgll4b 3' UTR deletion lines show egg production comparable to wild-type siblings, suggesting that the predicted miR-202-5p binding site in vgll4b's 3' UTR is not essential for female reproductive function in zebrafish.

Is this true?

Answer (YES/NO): NO